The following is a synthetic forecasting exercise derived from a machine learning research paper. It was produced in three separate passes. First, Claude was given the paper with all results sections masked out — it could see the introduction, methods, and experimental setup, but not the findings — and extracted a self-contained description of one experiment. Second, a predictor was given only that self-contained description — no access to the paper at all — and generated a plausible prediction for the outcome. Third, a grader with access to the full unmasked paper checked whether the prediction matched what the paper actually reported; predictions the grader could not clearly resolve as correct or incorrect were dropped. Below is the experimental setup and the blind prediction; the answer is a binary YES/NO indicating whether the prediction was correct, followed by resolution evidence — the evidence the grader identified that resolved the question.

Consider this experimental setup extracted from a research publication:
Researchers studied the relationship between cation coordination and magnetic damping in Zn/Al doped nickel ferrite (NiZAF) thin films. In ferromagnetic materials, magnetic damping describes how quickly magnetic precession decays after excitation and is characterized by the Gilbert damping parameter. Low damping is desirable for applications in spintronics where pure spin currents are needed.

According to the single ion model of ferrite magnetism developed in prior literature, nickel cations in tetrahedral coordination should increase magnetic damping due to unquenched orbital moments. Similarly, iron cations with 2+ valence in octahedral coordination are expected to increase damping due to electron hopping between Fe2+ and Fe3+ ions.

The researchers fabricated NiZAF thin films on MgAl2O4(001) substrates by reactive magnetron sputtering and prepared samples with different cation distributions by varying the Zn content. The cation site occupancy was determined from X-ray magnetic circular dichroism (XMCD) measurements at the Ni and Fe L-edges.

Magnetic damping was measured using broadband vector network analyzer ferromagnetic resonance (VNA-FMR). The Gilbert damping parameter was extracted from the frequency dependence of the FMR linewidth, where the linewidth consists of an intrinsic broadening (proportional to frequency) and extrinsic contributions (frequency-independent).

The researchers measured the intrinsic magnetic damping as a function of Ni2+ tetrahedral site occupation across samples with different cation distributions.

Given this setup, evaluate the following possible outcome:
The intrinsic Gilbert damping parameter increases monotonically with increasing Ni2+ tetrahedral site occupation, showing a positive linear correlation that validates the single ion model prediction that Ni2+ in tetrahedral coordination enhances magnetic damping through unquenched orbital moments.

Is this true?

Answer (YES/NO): YES